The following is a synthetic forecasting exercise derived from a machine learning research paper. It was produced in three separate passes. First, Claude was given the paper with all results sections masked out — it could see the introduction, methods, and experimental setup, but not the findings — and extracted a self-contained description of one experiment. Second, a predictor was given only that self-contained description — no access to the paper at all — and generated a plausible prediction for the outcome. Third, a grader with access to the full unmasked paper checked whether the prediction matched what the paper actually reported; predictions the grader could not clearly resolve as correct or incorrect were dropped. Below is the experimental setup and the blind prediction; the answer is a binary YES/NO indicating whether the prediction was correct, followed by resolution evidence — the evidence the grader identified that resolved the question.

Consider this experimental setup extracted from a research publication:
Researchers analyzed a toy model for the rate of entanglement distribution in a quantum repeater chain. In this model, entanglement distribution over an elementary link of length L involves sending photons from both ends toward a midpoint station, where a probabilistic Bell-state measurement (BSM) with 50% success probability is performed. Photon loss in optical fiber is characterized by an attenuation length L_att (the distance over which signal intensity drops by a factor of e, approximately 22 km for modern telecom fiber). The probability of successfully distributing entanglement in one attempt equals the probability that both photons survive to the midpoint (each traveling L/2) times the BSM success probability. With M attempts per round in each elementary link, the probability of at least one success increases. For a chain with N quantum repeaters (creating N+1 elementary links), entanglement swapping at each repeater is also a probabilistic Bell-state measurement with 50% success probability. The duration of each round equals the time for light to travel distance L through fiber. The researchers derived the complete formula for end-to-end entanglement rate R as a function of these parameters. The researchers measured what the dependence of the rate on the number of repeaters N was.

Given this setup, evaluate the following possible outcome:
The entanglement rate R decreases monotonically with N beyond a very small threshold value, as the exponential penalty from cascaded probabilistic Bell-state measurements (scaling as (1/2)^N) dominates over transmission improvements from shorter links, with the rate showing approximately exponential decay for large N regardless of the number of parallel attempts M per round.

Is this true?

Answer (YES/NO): YES